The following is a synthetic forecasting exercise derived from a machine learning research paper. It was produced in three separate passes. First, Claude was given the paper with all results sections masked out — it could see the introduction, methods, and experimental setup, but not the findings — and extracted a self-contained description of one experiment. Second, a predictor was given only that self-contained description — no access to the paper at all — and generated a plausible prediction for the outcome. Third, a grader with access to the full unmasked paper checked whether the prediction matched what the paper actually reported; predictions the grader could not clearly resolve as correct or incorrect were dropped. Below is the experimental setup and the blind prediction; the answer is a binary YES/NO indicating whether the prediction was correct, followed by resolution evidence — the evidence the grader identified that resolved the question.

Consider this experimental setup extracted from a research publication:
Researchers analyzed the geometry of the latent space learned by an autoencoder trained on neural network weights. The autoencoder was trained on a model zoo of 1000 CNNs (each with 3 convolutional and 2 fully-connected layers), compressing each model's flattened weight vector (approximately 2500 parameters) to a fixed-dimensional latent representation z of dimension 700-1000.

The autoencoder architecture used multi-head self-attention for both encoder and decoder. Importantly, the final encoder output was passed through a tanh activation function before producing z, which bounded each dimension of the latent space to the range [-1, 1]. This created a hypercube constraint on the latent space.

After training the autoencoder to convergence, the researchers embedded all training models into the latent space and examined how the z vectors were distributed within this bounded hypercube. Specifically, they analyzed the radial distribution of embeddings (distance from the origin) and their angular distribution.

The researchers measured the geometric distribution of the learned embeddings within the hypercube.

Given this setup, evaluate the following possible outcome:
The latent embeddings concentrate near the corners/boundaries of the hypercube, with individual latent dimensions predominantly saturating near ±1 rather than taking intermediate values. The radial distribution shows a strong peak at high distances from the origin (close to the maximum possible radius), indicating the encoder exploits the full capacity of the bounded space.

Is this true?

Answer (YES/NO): NO